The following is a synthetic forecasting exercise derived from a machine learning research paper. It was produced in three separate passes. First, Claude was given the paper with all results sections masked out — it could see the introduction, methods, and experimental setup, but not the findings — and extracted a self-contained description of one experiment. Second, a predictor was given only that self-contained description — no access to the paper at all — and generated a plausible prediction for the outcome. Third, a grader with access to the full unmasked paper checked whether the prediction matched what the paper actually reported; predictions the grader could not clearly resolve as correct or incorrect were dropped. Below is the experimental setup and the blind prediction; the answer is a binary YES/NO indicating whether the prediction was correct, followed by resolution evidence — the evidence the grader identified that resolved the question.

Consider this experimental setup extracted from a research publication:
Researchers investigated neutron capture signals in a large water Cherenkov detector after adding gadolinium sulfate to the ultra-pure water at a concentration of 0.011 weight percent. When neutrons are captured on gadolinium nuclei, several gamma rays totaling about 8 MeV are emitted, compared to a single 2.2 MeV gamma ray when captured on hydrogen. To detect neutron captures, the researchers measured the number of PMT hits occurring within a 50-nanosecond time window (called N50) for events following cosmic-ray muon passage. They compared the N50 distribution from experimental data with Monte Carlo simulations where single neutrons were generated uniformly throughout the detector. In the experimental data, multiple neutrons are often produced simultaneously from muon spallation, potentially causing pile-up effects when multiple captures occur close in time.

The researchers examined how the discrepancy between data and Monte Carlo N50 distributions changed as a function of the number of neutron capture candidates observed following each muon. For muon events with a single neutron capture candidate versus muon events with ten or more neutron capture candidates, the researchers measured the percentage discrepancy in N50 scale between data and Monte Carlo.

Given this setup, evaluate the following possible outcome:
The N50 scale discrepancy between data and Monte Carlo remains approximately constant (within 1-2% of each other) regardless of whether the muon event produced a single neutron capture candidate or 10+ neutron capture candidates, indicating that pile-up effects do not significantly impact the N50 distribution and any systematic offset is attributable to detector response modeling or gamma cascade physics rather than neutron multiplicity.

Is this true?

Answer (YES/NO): NO